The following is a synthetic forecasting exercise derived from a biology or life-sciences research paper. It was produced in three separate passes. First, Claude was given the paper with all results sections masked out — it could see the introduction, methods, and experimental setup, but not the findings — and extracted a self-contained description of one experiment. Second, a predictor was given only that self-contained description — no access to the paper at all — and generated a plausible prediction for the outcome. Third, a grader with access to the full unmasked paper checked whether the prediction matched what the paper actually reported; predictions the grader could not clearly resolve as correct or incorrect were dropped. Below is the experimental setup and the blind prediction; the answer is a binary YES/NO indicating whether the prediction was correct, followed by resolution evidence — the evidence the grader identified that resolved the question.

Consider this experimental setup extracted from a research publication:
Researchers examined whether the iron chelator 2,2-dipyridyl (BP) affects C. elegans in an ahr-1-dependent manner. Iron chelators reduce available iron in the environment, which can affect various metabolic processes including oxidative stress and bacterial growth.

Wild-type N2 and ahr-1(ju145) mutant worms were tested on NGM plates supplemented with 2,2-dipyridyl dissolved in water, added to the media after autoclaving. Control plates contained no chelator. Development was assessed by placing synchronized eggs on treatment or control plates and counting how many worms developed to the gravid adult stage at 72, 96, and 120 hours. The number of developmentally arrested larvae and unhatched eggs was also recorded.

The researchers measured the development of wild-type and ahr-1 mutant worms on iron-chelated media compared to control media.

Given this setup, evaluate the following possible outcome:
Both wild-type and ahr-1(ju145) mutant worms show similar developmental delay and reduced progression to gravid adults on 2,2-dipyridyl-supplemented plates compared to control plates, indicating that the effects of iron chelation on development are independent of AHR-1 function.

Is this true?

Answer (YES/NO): YES